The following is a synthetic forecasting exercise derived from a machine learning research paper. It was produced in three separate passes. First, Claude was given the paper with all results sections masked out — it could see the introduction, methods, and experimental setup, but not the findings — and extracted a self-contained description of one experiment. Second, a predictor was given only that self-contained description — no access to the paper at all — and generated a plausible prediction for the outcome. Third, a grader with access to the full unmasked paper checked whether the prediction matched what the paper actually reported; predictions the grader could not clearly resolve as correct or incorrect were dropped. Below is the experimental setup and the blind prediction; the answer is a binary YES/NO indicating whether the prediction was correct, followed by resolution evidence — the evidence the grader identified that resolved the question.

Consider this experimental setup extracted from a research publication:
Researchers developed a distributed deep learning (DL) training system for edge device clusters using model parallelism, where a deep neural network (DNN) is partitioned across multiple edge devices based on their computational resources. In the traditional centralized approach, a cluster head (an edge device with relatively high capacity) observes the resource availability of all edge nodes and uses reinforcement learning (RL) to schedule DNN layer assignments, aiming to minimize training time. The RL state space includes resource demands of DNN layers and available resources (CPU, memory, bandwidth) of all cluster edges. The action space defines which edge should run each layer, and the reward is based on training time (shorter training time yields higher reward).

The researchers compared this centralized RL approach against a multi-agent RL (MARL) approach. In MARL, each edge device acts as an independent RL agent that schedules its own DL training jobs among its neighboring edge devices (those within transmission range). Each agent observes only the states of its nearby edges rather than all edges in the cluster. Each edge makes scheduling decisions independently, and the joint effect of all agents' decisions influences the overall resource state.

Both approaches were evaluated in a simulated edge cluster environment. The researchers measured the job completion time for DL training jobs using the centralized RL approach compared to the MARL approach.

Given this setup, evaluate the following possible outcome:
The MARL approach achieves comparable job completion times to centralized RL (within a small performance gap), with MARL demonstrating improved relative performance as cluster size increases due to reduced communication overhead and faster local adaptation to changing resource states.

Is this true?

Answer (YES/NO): NO